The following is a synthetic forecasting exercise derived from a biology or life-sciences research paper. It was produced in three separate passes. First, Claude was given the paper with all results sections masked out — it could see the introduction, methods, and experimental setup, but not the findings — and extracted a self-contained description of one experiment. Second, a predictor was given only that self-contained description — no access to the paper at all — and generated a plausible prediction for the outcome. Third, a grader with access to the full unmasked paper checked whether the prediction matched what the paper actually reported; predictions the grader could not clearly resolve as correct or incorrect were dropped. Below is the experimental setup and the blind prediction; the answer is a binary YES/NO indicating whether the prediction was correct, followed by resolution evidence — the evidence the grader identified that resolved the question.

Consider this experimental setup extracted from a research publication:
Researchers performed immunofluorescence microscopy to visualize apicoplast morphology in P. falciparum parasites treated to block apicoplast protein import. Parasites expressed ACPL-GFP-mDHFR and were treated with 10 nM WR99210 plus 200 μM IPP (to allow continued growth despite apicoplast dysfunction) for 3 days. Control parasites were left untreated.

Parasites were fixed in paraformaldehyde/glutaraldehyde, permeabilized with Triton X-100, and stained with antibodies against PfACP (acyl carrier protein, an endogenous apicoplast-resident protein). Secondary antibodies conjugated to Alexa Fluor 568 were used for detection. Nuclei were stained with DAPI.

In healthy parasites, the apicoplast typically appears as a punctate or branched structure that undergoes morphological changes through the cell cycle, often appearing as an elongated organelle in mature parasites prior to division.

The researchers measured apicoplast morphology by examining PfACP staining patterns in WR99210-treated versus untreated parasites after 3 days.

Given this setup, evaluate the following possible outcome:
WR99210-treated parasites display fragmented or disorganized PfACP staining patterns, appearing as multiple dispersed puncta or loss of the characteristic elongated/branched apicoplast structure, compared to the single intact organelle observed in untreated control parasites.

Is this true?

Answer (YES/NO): YES